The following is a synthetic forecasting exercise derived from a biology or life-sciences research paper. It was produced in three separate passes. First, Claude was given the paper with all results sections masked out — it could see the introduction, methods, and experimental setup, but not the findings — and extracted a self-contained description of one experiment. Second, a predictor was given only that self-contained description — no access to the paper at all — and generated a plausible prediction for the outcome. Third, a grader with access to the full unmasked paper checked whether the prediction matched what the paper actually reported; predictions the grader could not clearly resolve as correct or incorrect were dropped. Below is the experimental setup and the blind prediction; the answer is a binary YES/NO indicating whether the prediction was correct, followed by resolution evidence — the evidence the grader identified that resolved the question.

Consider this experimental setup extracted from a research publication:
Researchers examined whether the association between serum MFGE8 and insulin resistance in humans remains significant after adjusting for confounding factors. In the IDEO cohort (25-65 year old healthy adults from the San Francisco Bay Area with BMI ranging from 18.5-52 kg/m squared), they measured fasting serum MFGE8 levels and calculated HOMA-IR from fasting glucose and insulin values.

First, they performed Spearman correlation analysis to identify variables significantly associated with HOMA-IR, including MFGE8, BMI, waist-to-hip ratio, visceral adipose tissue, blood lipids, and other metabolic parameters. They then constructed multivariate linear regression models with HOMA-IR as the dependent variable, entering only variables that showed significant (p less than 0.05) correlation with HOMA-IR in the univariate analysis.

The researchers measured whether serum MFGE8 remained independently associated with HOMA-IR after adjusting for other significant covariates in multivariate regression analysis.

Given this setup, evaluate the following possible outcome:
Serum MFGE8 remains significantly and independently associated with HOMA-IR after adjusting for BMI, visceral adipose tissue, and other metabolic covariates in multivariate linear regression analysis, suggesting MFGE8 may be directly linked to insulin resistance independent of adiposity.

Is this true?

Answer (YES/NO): YES